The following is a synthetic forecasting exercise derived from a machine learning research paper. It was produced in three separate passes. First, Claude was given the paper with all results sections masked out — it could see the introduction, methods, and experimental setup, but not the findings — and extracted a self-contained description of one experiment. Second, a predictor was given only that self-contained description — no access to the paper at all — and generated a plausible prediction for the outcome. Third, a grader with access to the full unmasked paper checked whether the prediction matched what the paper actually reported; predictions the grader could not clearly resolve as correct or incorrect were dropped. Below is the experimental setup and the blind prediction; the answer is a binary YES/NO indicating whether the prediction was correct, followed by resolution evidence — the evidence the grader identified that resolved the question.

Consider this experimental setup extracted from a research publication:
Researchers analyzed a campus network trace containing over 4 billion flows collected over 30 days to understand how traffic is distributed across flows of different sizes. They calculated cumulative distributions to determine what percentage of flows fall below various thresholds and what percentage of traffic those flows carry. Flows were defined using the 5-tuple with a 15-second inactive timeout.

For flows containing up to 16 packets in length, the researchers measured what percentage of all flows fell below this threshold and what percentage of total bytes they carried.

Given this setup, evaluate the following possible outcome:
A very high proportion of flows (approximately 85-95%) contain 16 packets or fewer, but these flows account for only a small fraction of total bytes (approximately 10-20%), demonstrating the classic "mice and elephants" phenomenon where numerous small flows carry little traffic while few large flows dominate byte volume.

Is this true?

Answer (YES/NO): NO